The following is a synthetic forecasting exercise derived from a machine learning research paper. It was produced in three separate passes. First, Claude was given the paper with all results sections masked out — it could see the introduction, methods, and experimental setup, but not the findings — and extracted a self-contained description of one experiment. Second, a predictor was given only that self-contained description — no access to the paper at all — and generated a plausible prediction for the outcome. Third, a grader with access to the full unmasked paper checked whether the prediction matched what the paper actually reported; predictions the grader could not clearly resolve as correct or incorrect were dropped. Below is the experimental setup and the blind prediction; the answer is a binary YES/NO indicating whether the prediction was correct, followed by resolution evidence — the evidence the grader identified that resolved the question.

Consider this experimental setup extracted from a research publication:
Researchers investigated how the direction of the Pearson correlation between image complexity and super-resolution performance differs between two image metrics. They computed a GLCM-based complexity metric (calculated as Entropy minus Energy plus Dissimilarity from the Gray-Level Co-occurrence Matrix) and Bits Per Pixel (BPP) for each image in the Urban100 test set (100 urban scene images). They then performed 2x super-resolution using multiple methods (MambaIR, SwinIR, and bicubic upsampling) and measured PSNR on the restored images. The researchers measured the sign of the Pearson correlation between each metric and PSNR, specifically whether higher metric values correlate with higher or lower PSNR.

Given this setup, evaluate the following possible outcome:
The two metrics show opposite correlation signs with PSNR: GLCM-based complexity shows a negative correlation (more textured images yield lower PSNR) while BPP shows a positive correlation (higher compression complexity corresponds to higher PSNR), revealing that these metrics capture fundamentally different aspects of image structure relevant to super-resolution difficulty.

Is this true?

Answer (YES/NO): YES